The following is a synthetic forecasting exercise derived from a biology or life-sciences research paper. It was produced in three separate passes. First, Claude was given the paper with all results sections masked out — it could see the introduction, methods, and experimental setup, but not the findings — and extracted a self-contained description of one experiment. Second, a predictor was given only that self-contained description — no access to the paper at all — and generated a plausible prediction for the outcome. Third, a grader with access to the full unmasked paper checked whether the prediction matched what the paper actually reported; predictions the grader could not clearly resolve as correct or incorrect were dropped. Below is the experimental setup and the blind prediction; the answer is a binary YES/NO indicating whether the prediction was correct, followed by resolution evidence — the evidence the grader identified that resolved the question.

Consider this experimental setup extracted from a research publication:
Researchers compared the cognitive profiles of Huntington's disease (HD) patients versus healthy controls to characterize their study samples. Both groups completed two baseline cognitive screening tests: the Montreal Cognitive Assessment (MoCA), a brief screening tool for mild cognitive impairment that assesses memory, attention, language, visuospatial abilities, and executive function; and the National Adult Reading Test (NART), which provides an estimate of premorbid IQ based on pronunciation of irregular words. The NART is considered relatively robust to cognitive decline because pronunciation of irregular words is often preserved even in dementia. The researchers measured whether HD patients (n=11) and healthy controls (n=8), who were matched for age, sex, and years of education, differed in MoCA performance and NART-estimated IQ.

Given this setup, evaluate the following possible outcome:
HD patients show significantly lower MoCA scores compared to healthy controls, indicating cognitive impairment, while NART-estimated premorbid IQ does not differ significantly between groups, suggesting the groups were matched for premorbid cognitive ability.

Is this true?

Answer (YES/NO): NO